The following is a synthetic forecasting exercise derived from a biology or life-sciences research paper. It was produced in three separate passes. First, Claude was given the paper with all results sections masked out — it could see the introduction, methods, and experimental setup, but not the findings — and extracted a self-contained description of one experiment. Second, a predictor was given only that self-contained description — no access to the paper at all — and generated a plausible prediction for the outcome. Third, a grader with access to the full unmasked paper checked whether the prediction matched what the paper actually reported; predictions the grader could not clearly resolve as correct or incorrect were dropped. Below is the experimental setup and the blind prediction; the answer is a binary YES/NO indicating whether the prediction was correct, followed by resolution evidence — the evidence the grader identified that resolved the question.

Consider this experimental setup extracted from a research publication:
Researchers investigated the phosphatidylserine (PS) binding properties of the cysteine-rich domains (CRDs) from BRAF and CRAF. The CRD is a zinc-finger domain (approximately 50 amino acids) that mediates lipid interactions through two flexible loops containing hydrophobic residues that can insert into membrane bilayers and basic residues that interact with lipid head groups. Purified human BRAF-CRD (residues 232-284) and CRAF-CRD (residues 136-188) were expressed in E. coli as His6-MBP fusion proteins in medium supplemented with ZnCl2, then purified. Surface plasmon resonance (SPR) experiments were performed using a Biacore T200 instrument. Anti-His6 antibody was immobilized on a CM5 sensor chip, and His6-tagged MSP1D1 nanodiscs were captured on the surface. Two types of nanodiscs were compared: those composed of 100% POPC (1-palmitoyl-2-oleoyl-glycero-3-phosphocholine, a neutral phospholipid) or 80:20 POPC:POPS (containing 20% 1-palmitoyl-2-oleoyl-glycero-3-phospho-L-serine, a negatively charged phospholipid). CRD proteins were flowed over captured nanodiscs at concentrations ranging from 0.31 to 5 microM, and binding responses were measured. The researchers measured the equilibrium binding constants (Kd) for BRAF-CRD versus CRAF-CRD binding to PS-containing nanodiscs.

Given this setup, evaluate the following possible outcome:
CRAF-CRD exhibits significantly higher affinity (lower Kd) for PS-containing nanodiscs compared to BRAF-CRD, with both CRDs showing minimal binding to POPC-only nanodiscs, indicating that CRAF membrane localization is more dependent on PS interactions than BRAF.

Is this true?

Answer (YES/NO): NO